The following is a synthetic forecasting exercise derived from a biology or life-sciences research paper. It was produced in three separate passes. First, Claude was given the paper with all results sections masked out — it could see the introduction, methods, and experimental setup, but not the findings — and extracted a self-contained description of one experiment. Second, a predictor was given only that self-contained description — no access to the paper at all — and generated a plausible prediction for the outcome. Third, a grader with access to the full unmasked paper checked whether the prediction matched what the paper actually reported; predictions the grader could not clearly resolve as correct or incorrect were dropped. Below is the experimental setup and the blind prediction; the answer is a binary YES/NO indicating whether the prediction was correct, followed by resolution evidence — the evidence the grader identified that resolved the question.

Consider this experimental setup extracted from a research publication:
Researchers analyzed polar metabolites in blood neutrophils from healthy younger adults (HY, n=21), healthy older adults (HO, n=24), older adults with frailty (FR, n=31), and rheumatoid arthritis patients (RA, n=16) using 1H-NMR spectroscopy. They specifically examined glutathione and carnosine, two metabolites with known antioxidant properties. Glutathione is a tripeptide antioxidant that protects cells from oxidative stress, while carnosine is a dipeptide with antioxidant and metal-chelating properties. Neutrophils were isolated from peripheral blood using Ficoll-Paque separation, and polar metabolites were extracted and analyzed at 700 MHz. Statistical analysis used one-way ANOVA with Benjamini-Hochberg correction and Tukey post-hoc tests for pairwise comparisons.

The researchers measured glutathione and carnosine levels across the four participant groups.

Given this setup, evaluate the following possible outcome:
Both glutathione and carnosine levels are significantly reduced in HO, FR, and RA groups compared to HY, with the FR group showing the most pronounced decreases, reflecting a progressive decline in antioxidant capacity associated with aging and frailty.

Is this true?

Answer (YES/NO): NO